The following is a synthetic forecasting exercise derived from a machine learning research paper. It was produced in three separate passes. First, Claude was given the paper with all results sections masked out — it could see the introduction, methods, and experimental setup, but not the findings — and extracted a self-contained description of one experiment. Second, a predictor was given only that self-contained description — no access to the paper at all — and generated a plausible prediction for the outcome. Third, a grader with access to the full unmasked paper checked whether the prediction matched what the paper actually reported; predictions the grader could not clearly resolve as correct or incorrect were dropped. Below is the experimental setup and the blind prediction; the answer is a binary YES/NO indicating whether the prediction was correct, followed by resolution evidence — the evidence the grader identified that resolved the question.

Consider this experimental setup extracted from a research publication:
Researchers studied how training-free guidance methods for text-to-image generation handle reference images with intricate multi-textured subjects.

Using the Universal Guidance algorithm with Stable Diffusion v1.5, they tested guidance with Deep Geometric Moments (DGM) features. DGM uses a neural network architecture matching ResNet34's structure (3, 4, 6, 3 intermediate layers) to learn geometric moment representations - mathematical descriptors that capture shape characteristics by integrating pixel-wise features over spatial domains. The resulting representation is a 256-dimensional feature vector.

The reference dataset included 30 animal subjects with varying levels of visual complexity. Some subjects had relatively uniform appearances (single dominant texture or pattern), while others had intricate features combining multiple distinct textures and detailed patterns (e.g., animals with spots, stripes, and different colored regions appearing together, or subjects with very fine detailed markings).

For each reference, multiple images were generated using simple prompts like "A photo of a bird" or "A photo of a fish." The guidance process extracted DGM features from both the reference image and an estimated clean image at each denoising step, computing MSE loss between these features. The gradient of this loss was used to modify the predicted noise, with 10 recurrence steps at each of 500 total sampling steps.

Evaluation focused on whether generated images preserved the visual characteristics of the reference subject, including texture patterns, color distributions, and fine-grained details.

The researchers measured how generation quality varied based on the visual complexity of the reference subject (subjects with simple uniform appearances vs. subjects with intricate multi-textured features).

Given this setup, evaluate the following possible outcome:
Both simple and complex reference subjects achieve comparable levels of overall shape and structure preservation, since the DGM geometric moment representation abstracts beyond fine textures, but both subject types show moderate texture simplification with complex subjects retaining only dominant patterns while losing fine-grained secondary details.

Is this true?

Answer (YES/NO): NO